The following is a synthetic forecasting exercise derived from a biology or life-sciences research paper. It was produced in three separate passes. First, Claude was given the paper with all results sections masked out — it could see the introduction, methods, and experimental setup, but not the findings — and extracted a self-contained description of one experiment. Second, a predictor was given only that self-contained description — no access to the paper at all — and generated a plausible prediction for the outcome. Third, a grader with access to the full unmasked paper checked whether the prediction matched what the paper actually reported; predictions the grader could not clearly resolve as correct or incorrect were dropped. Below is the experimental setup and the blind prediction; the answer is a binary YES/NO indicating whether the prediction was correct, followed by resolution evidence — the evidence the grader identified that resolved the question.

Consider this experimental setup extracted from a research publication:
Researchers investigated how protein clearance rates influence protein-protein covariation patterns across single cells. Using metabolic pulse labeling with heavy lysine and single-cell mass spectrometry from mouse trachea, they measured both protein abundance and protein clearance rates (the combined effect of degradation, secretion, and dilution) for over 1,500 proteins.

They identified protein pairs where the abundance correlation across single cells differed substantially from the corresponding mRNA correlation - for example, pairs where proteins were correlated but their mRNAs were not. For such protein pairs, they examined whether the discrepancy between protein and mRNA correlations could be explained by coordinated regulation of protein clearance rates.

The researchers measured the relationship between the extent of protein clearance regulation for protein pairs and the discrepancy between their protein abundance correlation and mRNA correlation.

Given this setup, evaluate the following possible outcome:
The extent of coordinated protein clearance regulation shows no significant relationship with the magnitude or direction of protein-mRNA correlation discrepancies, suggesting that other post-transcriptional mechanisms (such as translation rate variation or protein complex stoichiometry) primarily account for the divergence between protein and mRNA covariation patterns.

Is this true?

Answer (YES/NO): NO